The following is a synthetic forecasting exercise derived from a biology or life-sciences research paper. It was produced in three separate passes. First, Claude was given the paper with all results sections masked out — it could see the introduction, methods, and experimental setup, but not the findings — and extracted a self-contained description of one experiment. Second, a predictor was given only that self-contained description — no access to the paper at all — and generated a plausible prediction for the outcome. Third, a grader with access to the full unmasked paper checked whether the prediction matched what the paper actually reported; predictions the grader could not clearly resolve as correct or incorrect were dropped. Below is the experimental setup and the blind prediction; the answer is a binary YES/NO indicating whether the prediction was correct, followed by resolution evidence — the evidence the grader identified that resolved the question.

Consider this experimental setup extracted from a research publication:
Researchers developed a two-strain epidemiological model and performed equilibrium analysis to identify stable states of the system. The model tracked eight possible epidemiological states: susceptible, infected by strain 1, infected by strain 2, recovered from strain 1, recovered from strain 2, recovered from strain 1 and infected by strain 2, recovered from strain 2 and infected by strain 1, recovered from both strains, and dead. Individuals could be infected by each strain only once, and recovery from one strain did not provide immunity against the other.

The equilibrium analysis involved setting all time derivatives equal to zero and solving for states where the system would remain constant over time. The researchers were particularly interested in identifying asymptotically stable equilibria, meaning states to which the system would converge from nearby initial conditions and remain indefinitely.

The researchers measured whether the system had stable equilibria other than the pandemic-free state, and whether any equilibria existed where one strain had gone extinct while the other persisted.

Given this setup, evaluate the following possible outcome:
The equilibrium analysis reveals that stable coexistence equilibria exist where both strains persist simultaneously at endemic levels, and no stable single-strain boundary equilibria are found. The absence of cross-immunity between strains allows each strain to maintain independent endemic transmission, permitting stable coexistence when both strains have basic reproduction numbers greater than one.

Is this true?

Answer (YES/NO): NO